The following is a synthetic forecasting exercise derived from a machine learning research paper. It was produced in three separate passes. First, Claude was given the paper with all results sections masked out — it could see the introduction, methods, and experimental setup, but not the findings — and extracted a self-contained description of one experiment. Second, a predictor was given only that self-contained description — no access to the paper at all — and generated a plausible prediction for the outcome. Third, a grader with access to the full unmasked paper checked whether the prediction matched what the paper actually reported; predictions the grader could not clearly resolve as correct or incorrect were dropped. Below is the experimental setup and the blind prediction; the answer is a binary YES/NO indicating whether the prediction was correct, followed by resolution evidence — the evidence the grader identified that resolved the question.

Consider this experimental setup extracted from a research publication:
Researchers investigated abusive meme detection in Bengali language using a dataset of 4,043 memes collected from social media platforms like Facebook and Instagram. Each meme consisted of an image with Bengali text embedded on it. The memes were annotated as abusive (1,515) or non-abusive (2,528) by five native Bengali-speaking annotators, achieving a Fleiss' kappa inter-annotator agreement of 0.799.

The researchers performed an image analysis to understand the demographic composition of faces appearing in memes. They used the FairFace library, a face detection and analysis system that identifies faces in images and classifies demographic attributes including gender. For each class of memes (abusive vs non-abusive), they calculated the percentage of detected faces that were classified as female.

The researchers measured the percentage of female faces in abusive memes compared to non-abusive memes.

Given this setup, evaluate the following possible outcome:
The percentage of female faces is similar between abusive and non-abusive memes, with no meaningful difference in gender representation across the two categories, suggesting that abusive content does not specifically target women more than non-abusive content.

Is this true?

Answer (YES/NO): NO